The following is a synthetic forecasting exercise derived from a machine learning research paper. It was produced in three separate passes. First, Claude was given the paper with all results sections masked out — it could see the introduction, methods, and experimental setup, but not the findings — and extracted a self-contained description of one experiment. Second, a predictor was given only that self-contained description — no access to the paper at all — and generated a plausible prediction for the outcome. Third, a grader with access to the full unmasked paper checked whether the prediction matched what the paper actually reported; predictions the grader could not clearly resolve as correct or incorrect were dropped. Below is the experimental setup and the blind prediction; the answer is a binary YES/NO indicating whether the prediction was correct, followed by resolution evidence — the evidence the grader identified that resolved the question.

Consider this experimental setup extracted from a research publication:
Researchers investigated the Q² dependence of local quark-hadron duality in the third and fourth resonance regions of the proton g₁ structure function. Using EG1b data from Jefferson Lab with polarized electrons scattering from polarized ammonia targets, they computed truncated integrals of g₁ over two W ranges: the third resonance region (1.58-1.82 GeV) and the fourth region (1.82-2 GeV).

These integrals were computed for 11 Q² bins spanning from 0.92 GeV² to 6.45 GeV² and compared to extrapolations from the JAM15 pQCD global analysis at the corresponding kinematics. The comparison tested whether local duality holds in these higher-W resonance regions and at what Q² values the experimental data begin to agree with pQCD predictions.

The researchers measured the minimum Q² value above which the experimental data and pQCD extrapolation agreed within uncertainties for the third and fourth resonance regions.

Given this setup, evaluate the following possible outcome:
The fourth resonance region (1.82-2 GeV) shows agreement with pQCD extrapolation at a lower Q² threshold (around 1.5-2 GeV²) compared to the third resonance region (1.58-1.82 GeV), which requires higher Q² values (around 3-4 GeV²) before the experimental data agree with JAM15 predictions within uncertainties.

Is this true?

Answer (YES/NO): NO